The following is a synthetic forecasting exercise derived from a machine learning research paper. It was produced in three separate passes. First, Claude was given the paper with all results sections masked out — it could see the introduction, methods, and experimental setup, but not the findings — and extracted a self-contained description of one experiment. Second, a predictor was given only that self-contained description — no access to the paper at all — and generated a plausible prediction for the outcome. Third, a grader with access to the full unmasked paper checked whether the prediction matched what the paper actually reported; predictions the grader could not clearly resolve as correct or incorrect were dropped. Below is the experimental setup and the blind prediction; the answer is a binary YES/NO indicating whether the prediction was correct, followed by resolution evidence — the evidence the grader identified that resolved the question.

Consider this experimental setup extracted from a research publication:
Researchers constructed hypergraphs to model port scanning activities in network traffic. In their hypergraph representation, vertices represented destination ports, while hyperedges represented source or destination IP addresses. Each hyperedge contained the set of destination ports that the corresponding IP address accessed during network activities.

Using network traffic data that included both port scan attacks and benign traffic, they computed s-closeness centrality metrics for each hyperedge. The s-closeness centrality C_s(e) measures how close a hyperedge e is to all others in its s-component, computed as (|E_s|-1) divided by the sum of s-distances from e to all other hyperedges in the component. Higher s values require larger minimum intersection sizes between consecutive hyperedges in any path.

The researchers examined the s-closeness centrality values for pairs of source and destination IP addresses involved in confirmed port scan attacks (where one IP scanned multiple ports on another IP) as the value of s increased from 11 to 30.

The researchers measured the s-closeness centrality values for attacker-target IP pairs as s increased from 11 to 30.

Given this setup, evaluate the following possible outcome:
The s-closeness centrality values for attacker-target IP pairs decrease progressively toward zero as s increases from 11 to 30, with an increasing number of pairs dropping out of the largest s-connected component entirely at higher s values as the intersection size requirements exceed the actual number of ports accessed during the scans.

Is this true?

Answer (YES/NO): NO